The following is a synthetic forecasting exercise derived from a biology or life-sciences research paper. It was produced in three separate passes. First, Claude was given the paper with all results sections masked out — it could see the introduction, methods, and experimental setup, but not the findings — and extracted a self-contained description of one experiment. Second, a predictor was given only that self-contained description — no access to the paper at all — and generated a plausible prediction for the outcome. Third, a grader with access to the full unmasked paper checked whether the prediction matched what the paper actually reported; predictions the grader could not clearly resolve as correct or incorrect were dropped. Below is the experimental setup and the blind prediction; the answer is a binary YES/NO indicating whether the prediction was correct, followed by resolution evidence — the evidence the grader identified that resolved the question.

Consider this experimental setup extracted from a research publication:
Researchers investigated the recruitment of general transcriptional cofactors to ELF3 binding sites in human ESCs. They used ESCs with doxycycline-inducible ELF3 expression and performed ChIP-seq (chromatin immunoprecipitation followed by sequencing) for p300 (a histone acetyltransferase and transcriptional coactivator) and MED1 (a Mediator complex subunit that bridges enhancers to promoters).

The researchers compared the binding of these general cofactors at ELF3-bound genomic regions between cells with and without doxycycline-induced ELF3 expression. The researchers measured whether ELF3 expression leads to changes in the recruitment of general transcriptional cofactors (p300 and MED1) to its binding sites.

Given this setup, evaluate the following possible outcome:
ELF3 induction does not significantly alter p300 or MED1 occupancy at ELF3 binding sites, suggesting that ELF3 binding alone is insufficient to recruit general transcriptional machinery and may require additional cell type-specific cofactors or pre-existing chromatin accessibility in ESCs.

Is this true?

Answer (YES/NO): NO